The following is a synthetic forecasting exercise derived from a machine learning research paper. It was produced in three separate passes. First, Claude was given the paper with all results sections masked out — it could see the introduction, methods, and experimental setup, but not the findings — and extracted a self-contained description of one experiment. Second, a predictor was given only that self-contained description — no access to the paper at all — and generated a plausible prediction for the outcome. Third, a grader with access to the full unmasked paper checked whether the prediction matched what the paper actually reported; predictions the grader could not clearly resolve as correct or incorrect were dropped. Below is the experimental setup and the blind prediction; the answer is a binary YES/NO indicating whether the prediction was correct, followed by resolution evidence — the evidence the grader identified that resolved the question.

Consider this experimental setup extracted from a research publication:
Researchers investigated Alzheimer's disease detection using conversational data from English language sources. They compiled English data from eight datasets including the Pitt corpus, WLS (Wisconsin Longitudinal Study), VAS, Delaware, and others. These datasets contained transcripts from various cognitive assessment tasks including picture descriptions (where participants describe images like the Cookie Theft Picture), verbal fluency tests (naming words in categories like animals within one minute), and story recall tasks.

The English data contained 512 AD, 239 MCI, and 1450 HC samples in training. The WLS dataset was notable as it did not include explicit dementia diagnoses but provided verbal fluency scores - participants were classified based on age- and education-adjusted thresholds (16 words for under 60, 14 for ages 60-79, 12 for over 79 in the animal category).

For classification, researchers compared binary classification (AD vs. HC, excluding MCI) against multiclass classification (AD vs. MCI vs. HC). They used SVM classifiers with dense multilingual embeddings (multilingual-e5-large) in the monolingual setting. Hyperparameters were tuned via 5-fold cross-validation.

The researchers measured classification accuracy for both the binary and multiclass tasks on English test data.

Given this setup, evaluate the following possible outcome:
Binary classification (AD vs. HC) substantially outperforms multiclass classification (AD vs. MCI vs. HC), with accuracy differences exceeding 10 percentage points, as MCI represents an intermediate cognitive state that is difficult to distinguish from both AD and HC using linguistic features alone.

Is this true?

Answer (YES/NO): YES